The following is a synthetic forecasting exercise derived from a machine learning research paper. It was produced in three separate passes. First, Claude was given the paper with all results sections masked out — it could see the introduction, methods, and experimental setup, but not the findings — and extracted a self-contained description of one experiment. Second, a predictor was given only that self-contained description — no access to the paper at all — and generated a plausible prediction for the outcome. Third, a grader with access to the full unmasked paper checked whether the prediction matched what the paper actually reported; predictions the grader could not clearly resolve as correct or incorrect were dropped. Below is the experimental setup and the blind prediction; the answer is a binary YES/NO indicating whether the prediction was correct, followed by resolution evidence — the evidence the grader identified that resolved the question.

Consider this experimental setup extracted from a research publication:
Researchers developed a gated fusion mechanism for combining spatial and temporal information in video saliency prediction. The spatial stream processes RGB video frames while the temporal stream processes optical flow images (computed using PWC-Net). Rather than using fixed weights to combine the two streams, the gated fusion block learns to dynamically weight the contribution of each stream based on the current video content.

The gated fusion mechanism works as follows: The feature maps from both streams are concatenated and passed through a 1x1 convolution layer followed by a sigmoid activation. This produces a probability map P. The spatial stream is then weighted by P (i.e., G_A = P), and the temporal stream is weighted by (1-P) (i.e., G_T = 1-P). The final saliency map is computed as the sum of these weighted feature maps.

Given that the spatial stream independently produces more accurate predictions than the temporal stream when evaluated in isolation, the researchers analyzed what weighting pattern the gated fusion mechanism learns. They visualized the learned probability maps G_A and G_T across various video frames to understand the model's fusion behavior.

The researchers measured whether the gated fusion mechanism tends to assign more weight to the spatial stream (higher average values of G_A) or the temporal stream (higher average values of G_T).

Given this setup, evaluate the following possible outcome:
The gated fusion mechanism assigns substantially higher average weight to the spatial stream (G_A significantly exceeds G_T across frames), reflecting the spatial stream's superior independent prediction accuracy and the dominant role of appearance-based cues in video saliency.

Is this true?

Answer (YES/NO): NO